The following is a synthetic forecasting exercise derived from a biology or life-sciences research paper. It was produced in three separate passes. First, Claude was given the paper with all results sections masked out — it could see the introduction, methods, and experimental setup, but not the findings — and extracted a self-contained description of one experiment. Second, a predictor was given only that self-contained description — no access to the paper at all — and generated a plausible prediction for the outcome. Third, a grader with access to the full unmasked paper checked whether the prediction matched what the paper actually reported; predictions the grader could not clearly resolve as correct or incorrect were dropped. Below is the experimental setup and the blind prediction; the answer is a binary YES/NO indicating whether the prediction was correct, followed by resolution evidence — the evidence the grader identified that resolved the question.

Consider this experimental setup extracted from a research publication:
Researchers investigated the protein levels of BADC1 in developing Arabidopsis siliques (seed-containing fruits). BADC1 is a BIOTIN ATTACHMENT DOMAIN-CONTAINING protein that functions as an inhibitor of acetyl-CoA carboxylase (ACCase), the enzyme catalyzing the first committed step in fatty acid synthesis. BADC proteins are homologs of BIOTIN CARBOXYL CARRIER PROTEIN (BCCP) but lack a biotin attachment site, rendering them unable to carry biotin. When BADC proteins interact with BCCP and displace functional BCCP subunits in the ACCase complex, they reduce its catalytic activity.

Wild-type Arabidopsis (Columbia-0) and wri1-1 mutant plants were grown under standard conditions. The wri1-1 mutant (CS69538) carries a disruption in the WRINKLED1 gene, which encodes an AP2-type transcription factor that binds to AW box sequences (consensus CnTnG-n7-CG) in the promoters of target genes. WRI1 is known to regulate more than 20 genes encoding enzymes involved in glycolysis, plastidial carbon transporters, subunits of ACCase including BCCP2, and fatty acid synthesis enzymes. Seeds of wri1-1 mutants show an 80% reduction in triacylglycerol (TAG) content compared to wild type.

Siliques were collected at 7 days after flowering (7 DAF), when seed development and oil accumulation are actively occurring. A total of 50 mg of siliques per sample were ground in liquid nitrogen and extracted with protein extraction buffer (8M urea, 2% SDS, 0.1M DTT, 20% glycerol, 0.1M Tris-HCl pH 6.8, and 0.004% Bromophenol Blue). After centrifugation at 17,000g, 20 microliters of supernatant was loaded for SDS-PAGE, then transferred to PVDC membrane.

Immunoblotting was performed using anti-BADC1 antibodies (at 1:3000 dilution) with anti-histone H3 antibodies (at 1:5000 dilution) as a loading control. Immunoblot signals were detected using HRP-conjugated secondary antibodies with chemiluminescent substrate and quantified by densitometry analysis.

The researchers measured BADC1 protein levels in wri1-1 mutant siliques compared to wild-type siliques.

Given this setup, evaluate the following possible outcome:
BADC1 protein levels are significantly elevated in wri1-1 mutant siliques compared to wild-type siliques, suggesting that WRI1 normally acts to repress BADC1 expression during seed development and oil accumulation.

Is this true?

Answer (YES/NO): NO